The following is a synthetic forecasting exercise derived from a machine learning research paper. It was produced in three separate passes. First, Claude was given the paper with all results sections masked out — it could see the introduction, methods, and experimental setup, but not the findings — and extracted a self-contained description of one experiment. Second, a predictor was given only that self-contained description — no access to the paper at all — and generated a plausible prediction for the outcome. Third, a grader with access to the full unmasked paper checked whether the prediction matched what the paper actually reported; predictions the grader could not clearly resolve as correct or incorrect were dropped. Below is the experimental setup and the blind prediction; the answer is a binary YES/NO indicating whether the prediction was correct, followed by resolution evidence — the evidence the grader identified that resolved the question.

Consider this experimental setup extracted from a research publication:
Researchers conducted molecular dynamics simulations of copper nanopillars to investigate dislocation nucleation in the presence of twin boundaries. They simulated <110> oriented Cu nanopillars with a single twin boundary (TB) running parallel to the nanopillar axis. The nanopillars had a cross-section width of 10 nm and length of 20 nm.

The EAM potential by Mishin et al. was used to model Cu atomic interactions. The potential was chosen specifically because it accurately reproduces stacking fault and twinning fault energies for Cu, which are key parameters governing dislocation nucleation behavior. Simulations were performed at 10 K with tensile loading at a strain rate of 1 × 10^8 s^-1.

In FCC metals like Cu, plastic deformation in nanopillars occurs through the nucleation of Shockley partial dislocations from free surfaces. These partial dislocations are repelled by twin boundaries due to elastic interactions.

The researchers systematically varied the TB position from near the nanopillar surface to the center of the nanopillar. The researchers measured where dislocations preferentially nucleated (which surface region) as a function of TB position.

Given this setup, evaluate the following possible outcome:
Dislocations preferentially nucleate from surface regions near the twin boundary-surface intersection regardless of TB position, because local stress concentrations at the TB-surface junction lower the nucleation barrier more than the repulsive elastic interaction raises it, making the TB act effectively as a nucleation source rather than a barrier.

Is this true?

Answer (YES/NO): NO